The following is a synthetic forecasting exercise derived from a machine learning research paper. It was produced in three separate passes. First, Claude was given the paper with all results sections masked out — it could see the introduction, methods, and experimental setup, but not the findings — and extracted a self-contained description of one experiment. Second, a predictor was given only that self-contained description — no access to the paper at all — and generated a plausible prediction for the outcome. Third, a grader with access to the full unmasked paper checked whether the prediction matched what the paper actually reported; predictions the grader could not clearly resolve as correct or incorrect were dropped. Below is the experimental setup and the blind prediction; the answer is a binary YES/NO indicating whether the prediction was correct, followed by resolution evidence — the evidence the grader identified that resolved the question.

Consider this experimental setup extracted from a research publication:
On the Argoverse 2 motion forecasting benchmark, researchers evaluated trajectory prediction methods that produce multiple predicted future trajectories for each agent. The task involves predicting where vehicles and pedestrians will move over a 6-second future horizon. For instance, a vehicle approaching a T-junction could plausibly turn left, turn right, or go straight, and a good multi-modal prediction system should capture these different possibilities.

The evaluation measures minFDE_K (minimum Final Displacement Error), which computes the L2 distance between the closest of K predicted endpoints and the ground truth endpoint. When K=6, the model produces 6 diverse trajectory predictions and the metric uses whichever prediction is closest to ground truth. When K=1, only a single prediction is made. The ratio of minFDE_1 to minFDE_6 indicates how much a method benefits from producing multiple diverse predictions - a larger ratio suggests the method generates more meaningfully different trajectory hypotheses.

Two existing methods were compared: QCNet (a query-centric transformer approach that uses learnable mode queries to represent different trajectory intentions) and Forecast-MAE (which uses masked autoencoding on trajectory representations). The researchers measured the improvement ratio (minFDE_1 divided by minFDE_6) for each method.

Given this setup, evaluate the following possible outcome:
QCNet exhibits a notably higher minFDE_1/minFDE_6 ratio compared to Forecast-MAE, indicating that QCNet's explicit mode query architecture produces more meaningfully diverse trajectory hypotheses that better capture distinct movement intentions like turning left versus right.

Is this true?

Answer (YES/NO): NO